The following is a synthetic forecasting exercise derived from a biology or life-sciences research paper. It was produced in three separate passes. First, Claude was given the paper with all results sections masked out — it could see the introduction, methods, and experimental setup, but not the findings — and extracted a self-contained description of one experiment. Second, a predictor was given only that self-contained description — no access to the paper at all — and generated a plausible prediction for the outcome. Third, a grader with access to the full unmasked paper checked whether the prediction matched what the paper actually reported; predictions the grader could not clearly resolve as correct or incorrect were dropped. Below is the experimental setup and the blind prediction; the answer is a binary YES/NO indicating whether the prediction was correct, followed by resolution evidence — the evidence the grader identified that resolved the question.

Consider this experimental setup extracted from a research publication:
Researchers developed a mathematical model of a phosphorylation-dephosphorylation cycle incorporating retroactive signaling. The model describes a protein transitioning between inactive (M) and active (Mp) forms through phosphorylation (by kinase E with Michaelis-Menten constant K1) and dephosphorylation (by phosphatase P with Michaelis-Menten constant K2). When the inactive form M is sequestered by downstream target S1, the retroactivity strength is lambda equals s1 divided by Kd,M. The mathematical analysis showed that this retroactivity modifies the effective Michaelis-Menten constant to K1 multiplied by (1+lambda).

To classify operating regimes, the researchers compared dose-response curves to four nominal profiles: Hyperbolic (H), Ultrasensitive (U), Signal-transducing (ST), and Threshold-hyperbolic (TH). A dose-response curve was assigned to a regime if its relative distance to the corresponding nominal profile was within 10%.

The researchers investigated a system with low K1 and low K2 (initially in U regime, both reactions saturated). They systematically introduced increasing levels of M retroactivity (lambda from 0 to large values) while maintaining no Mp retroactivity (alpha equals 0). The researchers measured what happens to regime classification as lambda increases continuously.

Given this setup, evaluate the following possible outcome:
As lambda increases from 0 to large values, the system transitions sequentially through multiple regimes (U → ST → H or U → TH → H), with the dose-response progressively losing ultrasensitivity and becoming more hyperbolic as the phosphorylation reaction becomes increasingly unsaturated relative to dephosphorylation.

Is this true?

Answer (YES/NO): NO